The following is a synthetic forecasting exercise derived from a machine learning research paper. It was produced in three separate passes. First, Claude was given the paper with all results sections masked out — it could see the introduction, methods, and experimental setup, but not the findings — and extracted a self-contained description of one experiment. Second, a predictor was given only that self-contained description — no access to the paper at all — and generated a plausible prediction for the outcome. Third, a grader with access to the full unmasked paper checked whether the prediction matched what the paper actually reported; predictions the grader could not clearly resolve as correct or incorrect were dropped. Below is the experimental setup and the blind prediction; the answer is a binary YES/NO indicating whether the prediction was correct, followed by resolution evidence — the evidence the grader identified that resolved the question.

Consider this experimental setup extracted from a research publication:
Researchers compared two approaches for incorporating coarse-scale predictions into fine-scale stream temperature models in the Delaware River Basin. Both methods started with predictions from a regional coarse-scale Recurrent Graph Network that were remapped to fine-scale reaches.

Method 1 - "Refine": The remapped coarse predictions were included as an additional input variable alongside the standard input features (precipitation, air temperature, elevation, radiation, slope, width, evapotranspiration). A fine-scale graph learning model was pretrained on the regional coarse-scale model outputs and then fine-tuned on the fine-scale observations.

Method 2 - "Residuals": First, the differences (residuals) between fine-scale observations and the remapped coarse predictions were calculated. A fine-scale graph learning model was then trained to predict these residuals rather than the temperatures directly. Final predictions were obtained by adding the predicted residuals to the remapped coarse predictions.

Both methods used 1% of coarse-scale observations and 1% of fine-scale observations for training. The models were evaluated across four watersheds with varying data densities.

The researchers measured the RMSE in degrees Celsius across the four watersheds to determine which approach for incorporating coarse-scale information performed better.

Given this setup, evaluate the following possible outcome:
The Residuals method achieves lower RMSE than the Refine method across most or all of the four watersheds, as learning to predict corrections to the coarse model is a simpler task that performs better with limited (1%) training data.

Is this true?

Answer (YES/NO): YES